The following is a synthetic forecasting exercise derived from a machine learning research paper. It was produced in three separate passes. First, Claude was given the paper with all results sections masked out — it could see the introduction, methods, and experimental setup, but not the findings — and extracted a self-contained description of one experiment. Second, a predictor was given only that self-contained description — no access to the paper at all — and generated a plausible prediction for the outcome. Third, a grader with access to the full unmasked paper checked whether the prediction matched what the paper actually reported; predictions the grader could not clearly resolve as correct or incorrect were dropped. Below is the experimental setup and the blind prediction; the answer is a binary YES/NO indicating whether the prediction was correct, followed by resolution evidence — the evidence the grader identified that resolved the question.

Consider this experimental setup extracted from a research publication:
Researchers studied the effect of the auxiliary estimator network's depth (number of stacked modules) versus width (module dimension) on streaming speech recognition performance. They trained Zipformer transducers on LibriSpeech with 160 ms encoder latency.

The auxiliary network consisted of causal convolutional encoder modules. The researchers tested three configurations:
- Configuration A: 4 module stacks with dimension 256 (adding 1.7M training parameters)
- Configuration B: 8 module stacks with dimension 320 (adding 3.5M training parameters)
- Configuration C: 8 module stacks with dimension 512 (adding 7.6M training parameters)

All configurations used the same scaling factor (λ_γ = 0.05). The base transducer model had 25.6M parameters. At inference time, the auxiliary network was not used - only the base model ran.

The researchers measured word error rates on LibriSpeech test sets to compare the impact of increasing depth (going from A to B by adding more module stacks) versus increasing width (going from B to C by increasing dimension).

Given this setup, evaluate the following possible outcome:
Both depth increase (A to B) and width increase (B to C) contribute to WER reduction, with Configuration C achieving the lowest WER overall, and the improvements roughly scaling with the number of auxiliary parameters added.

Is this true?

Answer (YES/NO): NO